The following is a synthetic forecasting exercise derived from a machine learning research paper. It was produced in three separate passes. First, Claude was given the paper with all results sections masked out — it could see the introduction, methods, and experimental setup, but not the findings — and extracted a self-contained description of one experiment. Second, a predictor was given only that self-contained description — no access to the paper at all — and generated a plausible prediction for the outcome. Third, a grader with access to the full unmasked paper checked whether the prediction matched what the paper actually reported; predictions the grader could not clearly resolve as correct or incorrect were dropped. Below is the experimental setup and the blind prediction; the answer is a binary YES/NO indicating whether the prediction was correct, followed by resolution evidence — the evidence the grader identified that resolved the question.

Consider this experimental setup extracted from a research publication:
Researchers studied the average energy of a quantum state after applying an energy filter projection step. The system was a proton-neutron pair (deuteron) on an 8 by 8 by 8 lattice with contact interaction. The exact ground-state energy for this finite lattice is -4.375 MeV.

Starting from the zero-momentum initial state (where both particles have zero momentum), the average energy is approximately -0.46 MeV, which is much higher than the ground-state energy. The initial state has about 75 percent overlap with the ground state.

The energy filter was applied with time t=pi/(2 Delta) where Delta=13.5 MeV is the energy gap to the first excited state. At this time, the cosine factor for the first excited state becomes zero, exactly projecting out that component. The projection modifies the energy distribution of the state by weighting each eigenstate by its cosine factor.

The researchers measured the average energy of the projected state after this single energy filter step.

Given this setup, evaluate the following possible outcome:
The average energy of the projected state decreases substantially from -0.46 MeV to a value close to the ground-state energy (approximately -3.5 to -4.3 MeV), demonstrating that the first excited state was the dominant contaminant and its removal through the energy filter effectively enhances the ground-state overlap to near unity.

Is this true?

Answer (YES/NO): YES